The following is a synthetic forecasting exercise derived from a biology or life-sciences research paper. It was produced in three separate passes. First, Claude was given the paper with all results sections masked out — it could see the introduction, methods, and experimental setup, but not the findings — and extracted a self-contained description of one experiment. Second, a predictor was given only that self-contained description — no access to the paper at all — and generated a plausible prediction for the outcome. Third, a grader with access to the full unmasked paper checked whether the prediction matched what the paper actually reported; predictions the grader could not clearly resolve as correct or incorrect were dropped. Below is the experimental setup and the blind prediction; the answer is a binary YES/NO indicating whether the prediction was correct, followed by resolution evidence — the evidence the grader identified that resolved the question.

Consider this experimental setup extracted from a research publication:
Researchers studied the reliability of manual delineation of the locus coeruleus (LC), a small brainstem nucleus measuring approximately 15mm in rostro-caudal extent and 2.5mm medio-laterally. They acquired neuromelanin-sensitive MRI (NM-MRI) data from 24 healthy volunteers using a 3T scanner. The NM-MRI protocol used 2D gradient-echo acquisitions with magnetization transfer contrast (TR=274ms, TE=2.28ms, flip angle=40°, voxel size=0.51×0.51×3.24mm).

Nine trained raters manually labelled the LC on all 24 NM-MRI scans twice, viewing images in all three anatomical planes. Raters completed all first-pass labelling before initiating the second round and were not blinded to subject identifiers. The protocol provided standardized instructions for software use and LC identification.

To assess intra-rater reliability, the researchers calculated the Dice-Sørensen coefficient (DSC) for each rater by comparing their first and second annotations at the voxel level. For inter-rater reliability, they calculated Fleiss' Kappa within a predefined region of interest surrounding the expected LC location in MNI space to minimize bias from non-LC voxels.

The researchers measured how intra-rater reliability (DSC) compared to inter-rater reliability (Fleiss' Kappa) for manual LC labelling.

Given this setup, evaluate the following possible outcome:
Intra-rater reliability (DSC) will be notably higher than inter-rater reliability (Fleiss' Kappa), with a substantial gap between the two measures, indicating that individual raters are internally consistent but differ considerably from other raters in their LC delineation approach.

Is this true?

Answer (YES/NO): NO